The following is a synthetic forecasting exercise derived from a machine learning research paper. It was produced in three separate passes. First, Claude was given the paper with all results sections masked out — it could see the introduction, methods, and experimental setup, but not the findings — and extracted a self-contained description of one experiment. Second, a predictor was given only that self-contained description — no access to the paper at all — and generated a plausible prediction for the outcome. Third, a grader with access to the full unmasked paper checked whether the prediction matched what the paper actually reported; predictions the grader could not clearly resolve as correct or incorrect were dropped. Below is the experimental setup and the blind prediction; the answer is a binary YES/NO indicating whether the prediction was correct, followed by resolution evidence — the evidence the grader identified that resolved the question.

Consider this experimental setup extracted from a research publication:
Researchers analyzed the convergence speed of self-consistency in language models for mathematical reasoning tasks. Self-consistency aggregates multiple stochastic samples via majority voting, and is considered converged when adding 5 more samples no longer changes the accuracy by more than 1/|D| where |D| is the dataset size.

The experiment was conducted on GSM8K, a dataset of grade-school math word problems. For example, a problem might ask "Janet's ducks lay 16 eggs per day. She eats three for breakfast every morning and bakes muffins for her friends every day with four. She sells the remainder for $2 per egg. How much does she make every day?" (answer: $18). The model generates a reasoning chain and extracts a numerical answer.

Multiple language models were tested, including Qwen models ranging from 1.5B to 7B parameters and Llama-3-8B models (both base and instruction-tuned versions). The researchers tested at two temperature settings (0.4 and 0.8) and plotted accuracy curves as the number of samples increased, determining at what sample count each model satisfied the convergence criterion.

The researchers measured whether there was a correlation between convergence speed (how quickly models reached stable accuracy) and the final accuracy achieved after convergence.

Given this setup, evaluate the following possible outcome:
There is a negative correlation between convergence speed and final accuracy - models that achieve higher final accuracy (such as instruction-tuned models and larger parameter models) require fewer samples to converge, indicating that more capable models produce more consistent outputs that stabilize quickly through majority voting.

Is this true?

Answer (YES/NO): NO